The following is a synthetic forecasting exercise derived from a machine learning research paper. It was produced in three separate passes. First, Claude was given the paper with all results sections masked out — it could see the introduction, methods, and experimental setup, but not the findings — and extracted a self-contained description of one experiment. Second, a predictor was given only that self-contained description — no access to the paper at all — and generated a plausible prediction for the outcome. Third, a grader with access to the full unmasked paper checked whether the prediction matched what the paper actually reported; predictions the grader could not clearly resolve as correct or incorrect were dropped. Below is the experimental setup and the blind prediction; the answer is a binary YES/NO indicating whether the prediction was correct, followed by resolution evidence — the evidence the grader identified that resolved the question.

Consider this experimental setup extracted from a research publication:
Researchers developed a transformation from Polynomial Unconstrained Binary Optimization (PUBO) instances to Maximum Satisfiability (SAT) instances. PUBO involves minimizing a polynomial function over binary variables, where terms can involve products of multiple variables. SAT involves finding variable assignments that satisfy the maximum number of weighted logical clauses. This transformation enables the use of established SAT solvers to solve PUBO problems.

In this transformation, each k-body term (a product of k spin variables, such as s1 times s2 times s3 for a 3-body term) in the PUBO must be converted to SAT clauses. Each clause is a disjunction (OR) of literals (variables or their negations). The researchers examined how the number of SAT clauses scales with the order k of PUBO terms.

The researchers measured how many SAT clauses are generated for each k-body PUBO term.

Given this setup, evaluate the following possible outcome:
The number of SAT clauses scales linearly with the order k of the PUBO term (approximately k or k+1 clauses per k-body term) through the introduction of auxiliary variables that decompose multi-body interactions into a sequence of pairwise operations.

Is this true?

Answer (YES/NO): NO